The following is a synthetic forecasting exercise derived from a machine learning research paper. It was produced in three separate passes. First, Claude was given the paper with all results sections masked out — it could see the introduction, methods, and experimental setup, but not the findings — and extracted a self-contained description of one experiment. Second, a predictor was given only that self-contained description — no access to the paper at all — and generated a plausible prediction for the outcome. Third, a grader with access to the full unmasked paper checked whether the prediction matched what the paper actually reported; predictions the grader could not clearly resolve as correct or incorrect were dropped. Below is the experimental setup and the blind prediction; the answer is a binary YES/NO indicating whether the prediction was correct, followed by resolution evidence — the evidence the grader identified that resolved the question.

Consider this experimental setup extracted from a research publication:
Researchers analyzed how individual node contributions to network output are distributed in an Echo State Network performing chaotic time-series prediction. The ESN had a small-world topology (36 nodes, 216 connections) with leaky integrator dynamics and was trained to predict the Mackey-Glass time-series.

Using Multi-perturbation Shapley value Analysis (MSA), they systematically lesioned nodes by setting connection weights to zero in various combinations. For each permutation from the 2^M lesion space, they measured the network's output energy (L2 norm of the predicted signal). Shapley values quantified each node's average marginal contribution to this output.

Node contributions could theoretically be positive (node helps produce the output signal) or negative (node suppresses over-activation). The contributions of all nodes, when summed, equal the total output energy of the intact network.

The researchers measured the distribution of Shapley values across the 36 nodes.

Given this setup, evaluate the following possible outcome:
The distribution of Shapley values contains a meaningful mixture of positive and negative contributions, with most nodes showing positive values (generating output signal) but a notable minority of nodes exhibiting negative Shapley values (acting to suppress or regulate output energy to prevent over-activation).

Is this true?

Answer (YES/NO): NO